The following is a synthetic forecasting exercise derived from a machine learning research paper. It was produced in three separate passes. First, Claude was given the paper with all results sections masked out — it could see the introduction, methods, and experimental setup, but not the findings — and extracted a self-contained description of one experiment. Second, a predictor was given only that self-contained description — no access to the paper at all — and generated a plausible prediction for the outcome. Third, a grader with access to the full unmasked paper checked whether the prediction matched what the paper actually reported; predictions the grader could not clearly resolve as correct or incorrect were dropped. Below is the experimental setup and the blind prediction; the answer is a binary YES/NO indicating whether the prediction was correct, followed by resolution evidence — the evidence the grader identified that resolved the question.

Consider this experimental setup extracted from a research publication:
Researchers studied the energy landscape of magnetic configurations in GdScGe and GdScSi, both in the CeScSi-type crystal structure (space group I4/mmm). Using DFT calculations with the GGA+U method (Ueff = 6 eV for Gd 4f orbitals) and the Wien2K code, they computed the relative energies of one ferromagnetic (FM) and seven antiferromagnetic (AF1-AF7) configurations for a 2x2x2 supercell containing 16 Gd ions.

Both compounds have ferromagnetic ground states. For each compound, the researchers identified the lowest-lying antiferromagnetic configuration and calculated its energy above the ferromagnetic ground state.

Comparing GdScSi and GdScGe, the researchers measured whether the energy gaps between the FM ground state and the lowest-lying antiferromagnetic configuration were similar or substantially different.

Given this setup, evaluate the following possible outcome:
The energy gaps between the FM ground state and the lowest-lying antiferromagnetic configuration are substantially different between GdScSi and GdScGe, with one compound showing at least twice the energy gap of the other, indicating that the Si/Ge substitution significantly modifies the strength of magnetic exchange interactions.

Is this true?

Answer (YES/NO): NO